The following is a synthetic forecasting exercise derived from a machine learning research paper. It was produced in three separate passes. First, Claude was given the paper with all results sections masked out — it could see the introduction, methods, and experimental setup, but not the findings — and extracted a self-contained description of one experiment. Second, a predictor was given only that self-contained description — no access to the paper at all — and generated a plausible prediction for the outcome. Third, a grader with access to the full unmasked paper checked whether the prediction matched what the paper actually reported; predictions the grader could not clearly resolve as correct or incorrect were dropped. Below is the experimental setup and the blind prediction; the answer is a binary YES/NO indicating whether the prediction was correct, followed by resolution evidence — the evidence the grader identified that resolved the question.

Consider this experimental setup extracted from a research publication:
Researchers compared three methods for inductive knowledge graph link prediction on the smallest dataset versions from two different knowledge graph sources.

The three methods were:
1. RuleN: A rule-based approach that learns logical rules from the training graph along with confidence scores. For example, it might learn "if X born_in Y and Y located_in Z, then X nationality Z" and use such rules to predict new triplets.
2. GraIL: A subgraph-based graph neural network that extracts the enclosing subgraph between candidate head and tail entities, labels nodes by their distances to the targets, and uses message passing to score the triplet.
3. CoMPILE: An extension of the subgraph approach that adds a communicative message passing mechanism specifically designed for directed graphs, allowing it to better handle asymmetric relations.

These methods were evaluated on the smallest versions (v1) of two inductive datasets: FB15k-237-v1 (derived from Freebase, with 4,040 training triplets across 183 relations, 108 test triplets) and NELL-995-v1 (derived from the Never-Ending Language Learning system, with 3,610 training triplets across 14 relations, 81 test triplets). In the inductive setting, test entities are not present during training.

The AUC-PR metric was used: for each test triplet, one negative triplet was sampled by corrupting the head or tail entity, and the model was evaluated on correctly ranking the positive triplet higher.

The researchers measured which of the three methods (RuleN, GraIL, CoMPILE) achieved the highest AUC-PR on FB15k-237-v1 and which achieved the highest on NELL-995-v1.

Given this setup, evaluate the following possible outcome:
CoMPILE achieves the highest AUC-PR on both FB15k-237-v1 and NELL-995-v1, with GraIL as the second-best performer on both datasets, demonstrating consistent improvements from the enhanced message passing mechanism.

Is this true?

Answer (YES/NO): NO